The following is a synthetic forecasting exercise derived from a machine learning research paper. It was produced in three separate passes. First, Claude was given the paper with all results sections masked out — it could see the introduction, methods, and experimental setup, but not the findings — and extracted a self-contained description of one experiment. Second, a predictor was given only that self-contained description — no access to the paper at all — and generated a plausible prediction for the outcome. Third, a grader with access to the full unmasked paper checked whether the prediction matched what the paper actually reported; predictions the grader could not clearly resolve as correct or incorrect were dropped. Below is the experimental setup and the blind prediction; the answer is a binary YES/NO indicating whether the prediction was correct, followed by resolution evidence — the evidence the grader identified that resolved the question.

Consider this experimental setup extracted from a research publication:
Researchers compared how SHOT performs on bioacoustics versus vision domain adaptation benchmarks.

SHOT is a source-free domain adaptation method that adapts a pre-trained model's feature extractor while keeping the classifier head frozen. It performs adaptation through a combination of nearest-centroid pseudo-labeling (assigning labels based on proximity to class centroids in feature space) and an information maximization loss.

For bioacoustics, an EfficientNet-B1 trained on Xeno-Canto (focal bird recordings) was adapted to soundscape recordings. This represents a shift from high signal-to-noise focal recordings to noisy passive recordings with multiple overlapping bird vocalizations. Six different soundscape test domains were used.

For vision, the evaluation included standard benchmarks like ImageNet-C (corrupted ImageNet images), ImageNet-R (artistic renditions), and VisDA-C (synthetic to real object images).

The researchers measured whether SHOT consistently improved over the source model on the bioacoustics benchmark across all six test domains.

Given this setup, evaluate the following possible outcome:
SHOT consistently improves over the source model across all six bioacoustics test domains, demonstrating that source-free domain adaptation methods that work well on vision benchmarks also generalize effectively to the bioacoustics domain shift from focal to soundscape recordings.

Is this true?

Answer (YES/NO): NO